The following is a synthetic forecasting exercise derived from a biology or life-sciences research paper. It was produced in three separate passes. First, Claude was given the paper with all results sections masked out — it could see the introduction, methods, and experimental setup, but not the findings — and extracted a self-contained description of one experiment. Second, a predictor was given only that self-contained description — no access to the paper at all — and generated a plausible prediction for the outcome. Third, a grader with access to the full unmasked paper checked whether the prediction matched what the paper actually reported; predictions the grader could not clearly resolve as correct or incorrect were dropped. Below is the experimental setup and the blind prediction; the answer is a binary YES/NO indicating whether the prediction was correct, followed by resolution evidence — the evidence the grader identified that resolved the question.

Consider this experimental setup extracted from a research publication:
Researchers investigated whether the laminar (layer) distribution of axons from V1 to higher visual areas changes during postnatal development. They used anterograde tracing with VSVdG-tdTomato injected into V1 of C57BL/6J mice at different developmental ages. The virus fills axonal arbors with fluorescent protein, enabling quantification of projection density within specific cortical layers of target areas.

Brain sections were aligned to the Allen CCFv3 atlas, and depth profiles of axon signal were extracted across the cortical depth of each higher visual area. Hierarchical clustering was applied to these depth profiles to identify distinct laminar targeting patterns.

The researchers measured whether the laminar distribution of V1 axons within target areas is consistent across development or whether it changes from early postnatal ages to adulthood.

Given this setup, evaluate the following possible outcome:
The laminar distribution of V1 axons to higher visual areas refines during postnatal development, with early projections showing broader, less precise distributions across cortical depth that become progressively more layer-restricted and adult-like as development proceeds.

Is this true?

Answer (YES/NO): NO